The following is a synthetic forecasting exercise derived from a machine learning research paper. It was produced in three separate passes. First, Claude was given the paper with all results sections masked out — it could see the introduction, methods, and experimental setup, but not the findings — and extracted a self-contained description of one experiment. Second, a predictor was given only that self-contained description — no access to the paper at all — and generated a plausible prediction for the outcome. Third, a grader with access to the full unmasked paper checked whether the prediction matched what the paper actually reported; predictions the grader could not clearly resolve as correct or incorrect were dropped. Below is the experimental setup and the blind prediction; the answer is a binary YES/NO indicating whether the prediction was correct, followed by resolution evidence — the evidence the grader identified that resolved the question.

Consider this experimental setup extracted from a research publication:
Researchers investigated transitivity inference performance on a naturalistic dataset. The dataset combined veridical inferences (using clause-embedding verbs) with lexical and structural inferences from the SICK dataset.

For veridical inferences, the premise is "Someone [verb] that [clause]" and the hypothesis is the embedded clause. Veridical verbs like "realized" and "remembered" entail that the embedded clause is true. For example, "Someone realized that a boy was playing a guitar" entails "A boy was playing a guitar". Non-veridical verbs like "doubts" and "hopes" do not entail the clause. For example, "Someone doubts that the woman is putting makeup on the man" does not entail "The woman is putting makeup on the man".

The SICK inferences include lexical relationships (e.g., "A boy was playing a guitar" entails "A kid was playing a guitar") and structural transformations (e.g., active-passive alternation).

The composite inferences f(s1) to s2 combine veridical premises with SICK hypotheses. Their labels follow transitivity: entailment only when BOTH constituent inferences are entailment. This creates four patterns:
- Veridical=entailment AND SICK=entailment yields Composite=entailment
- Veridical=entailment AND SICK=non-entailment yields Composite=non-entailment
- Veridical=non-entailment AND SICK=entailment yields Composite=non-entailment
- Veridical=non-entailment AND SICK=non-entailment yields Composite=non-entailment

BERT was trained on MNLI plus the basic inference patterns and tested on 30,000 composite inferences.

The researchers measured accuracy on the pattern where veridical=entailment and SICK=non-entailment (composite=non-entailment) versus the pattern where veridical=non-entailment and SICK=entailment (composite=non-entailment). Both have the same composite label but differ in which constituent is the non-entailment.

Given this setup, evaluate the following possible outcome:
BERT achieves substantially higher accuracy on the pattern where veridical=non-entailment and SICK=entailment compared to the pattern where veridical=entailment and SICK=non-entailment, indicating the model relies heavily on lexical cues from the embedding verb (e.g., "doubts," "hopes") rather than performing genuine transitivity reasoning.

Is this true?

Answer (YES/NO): YES